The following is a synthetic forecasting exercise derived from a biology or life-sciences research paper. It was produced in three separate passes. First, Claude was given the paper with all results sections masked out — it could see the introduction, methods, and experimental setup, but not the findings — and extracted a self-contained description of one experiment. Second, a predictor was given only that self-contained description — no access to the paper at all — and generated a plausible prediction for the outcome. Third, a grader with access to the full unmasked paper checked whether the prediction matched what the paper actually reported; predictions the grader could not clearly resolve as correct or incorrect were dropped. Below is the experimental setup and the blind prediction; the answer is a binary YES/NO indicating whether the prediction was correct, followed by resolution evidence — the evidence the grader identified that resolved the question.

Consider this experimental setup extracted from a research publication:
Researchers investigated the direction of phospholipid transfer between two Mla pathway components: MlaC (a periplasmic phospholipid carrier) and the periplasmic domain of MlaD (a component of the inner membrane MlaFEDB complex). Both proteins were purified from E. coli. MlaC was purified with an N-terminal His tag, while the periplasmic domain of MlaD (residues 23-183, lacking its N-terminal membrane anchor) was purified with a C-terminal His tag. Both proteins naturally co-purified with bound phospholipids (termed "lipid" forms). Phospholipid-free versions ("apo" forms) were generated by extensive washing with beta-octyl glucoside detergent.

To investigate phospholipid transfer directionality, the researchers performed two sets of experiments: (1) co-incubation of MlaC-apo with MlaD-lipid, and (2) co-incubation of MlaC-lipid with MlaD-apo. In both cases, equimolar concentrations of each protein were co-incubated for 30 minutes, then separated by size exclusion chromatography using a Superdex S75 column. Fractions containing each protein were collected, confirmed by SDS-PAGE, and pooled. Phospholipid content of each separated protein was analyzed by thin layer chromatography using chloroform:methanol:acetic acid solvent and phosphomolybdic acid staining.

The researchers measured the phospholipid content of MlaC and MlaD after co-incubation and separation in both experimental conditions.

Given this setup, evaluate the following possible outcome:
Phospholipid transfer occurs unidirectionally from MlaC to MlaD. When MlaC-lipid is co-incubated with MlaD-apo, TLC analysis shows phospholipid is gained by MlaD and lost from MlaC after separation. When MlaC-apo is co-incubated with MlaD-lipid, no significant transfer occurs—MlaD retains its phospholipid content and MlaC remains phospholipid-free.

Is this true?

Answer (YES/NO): NO